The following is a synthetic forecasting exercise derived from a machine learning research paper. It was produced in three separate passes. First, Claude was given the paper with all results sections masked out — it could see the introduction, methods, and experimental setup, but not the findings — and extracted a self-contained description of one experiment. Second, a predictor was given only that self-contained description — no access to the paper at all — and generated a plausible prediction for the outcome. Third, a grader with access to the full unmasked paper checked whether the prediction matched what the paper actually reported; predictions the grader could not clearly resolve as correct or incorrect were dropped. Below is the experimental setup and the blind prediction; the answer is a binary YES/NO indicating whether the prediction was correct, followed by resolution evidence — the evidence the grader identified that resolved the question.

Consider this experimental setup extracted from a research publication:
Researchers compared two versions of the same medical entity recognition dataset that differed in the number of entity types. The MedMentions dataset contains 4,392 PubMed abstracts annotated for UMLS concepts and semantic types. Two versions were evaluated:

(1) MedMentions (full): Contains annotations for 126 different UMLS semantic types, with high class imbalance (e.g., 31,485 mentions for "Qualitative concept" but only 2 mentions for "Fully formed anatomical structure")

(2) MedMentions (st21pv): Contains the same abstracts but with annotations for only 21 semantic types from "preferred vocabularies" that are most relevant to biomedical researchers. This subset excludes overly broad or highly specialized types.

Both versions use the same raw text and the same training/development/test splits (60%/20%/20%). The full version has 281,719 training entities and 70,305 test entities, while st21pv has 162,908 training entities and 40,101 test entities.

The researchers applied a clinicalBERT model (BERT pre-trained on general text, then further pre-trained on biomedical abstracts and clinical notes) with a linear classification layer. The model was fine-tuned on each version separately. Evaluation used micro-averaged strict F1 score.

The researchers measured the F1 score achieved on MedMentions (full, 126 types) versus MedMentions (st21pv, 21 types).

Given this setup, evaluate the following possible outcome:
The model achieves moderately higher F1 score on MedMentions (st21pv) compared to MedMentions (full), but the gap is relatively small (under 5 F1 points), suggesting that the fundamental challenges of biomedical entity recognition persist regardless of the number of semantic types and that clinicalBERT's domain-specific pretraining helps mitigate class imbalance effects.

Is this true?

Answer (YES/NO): NO